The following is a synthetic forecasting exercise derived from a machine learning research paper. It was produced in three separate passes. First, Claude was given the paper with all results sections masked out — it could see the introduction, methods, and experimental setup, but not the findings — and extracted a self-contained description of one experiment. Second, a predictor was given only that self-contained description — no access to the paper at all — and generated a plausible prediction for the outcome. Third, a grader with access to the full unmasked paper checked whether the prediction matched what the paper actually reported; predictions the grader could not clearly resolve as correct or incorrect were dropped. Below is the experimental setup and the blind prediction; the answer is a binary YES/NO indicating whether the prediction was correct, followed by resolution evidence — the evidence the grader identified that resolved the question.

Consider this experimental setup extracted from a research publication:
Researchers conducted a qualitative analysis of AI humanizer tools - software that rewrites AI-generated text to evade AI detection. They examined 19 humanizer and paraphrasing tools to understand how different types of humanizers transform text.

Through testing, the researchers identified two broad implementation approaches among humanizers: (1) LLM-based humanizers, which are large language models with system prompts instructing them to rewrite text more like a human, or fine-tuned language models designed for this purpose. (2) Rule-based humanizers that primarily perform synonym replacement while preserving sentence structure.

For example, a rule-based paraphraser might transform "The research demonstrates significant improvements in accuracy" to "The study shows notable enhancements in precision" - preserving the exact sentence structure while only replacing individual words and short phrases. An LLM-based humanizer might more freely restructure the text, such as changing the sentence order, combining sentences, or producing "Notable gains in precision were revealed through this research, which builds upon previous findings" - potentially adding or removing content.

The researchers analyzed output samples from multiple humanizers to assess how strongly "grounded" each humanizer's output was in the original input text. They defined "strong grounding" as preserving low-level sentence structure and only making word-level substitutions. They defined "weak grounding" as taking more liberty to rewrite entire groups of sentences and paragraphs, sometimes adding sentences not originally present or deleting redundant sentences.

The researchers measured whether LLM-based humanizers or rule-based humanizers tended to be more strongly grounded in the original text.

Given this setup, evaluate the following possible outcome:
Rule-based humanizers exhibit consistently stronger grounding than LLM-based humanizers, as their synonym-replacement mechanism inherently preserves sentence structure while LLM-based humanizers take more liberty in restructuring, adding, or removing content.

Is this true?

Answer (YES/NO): YES